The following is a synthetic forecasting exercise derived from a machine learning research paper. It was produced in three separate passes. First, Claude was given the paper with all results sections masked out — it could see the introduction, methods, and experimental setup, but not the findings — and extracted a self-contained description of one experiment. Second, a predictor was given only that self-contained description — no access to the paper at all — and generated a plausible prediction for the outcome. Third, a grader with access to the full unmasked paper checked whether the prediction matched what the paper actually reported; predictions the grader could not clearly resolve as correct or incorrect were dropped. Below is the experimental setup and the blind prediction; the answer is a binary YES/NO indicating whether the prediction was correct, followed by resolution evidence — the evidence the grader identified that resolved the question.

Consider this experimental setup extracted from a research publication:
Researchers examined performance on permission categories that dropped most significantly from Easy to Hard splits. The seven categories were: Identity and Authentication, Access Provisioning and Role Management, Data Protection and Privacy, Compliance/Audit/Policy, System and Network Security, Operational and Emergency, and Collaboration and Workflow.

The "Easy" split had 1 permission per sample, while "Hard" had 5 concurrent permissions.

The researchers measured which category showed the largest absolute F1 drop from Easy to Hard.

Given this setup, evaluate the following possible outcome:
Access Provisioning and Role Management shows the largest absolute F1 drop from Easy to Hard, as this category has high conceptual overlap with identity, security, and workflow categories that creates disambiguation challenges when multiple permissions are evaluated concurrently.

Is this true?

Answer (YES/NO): NO